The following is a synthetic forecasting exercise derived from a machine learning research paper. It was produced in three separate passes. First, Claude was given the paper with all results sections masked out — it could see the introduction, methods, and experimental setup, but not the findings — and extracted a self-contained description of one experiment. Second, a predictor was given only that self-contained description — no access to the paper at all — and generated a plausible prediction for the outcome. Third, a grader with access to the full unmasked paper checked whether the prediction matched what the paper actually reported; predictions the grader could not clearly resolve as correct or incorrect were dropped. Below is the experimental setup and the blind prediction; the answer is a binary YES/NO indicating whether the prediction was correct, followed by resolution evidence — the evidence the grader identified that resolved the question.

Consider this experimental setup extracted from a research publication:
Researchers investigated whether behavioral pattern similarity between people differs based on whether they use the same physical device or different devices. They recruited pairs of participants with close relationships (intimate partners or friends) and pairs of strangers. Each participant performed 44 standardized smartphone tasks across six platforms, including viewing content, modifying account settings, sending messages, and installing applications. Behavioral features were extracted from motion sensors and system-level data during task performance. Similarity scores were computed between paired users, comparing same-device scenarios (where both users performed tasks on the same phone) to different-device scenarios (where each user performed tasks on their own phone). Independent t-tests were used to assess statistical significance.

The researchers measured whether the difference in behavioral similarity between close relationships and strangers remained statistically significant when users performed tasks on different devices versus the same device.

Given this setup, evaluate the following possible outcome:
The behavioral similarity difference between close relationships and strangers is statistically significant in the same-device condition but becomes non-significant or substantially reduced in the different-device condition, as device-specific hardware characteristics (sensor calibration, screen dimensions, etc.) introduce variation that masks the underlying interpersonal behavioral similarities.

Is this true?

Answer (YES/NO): YES